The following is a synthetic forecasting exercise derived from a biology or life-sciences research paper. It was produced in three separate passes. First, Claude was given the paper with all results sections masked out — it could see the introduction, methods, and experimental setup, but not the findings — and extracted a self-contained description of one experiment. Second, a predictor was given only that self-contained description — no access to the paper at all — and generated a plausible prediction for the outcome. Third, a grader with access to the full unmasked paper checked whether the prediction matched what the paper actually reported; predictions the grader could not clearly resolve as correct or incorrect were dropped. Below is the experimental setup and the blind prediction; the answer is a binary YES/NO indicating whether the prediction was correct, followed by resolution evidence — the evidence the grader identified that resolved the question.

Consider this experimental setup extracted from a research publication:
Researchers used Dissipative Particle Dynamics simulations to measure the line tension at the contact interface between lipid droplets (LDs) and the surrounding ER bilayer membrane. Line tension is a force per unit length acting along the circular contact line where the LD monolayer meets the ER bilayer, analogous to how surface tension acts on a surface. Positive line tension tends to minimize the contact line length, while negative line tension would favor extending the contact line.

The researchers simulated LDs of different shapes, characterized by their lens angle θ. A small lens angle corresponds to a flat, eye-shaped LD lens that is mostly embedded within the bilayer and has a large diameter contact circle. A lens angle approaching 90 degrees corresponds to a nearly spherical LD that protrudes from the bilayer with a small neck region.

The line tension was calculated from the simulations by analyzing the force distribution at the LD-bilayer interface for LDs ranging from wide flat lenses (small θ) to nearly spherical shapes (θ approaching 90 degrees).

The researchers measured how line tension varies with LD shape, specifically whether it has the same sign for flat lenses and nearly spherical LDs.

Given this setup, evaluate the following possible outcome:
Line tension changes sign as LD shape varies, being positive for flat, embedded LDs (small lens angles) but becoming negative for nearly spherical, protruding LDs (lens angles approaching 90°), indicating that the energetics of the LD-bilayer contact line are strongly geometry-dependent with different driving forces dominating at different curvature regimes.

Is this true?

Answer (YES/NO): NO